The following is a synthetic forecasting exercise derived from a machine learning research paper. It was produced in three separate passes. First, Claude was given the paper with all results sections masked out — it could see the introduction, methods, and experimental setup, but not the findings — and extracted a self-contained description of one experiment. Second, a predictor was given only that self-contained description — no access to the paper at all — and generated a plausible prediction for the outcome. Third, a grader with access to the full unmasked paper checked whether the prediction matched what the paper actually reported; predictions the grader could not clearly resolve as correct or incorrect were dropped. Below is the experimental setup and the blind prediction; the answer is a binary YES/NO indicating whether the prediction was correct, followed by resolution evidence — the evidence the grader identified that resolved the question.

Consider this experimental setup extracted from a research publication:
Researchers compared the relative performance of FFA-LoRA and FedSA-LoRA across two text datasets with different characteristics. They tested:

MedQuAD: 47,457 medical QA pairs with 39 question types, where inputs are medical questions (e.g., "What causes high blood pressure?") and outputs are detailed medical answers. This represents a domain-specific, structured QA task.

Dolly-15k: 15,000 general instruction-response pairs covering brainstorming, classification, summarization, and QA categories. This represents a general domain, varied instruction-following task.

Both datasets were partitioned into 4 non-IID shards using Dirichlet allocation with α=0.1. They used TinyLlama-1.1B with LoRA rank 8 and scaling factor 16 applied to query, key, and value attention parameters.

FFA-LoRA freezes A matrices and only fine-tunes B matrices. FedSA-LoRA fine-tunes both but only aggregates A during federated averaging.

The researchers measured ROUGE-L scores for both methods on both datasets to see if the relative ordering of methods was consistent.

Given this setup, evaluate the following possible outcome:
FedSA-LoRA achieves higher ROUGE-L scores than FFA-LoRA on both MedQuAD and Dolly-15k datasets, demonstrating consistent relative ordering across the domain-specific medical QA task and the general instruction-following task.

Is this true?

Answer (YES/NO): NO